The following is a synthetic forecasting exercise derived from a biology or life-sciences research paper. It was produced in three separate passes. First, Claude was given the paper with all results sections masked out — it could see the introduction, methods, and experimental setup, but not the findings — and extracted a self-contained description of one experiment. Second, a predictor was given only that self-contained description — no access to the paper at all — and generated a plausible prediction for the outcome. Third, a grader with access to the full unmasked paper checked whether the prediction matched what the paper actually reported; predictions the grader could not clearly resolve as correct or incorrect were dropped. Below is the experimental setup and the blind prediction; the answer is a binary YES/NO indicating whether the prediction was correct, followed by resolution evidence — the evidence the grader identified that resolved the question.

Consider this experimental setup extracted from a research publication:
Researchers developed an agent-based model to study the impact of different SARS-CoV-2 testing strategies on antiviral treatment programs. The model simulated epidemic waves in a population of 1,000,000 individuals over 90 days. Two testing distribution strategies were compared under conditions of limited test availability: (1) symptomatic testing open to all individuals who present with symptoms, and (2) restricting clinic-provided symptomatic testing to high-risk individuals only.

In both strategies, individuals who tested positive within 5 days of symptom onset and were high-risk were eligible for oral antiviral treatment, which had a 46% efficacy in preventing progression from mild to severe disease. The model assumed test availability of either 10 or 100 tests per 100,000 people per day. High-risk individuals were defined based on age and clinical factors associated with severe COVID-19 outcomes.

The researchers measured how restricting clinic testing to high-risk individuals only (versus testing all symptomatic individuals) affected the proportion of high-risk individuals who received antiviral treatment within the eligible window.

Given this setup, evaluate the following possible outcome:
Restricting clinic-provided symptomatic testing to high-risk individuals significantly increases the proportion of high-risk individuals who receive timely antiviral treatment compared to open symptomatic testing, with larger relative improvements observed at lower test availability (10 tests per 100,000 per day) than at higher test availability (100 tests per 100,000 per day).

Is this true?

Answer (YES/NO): NO